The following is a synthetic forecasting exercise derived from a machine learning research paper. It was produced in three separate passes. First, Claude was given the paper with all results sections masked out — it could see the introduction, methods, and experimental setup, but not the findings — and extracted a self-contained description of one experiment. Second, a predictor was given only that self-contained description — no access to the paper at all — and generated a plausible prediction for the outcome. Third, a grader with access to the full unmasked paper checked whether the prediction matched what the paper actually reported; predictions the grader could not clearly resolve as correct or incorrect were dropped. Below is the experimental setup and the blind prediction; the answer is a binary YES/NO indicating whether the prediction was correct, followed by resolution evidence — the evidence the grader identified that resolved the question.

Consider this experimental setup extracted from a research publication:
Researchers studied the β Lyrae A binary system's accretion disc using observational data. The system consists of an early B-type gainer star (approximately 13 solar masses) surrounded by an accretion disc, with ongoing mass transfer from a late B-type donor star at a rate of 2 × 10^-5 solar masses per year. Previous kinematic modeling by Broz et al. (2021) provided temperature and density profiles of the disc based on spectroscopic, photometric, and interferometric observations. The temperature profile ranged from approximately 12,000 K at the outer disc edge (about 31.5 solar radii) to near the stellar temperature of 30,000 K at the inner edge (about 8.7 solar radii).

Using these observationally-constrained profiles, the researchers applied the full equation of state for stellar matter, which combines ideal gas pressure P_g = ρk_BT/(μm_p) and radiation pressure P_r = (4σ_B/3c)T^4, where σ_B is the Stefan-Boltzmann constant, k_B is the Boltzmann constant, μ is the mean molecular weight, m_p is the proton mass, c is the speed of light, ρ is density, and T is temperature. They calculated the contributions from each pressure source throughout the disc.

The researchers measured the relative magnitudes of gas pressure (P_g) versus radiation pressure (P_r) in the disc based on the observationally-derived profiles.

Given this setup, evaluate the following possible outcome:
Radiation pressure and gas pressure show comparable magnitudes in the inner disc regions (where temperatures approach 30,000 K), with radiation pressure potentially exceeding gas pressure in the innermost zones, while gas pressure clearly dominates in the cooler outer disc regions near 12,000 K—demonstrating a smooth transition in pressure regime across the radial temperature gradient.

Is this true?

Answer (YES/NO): NO